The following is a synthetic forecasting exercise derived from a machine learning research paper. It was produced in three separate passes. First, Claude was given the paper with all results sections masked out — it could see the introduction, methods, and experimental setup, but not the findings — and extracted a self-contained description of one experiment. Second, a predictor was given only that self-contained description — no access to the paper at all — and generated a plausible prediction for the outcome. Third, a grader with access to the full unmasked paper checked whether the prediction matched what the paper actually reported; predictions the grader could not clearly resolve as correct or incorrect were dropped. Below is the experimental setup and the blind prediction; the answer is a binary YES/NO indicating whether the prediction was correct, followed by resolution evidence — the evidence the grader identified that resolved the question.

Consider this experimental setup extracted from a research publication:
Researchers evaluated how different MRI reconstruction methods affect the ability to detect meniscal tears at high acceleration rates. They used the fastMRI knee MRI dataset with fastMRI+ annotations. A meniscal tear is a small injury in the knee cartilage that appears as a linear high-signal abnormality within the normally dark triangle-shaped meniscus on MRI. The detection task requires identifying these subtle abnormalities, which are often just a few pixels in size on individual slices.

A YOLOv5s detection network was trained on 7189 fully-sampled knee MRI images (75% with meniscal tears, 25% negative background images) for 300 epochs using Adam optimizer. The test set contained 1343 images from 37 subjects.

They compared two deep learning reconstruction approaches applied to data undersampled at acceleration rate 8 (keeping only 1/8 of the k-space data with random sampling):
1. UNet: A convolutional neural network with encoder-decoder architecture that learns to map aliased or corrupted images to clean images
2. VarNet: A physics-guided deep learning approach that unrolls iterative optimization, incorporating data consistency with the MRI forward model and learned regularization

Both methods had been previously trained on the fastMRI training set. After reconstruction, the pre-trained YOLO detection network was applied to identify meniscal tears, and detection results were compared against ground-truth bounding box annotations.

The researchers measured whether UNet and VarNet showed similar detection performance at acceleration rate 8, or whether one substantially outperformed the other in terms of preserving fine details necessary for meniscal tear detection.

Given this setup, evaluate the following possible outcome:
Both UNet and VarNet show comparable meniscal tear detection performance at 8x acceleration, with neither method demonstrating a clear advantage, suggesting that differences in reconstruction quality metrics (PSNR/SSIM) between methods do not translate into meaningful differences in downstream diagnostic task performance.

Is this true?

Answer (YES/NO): YES